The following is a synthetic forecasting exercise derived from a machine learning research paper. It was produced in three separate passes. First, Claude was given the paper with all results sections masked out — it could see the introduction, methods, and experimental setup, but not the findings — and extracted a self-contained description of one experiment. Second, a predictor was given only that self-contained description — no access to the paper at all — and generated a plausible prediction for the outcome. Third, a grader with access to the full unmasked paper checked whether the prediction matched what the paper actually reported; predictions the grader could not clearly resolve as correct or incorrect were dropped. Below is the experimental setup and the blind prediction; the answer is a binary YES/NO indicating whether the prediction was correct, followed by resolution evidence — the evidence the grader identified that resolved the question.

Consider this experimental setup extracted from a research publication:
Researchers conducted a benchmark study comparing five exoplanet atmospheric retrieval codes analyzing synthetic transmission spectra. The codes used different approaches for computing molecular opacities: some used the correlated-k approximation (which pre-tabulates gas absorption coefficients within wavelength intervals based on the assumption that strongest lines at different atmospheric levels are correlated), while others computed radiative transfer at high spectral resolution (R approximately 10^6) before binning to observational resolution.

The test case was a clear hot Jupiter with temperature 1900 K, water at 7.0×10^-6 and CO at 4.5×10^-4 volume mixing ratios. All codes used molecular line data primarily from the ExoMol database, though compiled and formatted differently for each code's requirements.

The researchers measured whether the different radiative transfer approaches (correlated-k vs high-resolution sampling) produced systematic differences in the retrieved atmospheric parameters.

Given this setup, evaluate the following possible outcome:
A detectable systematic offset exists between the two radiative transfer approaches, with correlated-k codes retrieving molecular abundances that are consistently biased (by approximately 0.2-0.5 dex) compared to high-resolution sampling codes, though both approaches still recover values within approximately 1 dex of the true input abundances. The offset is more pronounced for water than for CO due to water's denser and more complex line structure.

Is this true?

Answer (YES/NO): NO